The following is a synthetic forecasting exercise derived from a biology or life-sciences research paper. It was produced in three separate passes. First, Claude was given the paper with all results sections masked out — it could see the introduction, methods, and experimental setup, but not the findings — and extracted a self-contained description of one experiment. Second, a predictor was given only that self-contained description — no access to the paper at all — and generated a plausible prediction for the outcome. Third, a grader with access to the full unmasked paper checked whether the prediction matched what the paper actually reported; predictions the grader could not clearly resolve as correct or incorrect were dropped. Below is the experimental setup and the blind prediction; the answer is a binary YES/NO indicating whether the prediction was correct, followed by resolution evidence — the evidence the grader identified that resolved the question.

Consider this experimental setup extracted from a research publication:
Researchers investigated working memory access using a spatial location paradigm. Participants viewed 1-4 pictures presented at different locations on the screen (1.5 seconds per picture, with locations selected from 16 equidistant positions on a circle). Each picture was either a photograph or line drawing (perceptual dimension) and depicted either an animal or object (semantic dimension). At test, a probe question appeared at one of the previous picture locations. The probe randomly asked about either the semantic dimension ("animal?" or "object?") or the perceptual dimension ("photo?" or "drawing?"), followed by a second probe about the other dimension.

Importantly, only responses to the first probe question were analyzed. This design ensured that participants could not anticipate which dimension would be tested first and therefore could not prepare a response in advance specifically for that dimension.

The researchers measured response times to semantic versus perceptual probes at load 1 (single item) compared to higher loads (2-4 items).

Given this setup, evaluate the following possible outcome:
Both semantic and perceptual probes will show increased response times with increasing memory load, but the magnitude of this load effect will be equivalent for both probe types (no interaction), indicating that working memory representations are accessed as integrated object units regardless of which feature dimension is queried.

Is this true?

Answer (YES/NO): NO